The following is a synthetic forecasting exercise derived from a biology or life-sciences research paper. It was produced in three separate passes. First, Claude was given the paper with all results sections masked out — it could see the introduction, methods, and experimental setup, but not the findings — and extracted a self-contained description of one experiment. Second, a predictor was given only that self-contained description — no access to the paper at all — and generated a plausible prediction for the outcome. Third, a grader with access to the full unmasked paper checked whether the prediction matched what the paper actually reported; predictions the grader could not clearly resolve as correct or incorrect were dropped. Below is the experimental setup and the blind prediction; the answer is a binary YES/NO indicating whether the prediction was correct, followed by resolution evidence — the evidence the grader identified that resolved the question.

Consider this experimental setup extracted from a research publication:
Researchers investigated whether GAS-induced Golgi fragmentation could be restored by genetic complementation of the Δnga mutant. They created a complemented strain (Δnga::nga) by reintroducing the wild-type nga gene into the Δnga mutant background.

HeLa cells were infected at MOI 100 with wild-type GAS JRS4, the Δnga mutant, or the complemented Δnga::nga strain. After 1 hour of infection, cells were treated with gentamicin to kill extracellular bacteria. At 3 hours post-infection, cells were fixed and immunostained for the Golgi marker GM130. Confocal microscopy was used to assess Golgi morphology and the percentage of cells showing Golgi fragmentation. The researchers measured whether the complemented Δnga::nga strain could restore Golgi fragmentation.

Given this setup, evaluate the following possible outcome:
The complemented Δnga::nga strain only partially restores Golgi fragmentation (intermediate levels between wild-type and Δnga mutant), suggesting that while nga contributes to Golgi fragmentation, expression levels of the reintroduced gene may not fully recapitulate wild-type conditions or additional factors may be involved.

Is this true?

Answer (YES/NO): NO